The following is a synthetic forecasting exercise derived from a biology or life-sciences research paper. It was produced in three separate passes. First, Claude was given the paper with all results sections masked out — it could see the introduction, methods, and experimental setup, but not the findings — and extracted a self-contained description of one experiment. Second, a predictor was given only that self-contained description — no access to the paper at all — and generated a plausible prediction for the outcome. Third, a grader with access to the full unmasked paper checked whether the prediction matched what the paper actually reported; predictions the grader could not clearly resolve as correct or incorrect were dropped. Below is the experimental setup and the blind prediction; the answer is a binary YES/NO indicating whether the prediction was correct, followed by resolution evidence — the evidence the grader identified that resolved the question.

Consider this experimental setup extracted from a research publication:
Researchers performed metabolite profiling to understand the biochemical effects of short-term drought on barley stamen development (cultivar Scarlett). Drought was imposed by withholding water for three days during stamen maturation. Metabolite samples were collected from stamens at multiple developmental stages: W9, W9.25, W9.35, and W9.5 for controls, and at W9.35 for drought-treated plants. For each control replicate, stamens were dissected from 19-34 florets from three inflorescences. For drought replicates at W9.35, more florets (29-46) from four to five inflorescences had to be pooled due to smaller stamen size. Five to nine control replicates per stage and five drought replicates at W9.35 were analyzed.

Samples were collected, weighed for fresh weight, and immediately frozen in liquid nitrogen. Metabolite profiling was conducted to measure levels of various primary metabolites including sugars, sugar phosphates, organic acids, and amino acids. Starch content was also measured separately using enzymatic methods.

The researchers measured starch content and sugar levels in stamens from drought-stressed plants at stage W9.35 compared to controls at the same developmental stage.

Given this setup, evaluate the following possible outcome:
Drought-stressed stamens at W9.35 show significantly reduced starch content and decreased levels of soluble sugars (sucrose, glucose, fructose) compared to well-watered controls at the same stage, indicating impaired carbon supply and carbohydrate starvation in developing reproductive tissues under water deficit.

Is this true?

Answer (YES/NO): YES